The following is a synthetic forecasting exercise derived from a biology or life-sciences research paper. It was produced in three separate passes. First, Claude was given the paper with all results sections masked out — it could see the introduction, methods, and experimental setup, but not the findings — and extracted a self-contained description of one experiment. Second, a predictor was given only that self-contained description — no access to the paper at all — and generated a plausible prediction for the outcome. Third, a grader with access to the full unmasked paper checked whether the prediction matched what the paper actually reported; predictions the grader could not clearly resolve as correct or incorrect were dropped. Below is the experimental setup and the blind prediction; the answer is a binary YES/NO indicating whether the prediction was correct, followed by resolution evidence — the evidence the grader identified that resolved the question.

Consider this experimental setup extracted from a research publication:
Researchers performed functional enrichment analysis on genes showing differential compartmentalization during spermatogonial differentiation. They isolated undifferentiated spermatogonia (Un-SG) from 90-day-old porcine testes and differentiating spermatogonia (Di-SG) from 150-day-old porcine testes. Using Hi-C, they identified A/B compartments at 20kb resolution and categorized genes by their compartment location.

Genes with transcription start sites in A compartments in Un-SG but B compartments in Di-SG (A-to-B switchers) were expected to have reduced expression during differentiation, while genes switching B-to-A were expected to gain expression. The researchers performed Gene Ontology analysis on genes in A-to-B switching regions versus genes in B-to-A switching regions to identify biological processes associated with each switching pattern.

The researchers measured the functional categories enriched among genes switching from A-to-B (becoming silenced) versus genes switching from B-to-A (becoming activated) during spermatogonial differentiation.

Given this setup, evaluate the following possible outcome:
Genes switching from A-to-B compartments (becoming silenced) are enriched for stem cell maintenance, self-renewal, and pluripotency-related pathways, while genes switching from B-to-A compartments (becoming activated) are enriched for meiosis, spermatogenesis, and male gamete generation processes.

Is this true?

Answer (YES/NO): NO